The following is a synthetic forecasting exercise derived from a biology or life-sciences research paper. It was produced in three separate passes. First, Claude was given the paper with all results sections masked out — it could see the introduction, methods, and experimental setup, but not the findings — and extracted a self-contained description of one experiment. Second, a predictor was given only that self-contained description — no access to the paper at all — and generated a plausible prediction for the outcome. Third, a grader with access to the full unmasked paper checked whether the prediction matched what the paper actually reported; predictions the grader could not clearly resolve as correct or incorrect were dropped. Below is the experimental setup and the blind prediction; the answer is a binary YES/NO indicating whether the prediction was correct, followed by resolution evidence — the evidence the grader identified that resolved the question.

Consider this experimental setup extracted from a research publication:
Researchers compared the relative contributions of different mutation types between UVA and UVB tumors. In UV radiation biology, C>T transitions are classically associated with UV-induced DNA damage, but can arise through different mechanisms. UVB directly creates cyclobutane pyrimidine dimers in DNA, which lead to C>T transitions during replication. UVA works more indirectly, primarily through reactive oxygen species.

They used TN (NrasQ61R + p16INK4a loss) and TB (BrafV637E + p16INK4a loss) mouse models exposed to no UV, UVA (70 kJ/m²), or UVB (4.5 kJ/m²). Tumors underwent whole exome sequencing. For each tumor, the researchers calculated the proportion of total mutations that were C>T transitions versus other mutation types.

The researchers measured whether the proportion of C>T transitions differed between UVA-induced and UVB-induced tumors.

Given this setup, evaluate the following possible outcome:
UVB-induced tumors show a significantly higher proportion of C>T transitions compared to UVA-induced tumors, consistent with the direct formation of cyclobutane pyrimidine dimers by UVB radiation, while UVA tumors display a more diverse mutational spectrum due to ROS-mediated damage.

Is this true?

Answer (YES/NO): NO